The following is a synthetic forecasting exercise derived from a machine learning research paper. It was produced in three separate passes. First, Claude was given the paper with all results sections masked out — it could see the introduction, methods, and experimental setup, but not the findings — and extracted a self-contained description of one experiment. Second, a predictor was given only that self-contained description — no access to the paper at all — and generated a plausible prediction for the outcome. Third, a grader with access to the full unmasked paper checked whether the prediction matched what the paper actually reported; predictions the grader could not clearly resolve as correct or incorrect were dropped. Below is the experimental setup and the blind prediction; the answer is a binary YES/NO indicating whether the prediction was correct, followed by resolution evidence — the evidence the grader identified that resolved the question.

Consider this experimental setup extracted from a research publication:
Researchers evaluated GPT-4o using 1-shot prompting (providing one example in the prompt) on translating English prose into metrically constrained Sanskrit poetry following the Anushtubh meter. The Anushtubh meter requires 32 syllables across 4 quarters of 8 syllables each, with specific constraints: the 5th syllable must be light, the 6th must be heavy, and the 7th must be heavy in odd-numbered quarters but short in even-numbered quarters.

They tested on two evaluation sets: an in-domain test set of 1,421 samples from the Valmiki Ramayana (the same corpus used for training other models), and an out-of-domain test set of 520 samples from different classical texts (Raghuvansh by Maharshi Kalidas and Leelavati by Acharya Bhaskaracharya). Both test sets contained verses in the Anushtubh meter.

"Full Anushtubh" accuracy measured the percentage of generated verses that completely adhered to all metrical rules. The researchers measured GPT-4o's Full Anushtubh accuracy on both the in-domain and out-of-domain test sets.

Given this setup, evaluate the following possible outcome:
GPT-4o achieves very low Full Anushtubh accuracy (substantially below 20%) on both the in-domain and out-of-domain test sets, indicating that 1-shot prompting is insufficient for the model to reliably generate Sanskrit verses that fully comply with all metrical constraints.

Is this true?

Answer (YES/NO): NO